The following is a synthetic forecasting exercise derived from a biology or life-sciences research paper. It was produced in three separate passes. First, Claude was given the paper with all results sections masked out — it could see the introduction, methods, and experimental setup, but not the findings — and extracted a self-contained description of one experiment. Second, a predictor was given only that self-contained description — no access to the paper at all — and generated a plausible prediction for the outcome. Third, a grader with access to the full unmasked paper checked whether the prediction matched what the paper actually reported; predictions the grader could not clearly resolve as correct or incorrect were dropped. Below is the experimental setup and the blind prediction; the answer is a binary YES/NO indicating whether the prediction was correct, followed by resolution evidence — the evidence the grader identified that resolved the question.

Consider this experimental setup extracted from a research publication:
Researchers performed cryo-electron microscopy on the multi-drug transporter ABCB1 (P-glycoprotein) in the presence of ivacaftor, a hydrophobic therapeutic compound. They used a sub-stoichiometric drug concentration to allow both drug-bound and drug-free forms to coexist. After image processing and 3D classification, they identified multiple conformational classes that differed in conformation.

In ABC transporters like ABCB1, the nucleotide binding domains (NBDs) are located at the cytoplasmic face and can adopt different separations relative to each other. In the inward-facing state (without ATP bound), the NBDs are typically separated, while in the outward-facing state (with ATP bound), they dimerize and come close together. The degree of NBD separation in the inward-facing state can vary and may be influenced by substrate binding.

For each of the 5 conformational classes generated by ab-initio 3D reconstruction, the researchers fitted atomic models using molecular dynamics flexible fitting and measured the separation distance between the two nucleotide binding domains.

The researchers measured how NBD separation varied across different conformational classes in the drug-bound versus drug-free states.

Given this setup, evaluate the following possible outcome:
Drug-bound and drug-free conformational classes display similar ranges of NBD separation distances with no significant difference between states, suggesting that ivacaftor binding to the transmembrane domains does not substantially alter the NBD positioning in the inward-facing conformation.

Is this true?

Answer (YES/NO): NO